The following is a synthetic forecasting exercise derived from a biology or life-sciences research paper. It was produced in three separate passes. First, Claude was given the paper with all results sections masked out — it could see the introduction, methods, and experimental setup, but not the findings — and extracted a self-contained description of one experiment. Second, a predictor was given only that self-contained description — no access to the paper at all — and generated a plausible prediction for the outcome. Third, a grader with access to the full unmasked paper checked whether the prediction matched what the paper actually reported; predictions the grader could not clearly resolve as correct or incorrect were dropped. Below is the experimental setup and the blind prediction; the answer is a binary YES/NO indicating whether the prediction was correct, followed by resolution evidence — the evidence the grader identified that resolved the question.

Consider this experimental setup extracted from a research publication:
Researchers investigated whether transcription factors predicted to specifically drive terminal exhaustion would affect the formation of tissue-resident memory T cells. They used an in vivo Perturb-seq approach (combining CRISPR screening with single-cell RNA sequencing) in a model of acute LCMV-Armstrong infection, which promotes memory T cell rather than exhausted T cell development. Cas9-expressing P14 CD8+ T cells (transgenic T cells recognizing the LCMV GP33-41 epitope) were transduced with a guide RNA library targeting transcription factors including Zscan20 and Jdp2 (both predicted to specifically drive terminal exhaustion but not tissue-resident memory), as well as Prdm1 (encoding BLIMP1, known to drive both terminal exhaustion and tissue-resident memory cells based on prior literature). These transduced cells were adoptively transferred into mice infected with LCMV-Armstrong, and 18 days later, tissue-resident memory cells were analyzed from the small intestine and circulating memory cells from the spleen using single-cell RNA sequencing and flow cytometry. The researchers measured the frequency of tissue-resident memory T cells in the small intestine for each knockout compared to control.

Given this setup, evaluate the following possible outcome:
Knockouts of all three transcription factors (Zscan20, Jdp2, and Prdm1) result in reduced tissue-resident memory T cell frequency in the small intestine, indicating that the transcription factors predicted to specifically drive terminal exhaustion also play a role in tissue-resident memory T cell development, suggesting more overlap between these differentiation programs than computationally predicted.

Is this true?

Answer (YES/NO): NO